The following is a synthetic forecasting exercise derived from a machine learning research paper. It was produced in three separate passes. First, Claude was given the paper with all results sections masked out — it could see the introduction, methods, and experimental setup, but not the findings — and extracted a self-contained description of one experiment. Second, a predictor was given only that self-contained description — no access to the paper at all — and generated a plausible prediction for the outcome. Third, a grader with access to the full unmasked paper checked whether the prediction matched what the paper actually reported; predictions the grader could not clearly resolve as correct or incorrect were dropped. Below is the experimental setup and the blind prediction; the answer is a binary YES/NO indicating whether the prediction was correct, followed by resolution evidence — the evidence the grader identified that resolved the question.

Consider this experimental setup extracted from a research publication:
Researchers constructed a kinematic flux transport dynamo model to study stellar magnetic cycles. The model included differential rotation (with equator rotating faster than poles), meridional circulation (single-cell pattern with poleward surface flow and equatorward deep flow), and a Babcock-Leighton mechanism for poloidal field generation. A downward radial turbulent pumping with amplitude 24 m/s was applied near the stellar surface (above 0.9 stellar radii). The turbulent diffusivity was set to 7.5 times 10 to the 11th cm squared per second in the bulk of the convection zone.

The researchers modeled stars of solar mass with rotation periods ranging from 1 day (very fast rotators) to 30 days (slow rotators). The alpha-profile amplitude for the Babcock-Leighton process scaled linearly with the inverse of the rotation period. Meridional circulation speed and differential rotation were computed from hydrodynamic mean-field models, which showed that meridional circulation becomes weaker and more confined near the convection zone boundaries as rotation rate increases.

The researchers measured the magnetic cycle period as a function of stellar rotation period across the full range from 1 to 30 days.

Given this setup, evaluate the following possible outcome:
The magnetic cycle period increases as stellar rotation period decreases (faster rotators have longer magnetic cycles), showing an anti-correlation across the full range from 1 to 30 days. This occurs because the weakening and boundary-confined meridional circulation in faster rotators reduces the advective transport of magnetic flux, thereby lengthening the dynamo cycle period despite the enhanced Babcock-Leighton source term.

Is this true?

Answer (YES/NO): NO